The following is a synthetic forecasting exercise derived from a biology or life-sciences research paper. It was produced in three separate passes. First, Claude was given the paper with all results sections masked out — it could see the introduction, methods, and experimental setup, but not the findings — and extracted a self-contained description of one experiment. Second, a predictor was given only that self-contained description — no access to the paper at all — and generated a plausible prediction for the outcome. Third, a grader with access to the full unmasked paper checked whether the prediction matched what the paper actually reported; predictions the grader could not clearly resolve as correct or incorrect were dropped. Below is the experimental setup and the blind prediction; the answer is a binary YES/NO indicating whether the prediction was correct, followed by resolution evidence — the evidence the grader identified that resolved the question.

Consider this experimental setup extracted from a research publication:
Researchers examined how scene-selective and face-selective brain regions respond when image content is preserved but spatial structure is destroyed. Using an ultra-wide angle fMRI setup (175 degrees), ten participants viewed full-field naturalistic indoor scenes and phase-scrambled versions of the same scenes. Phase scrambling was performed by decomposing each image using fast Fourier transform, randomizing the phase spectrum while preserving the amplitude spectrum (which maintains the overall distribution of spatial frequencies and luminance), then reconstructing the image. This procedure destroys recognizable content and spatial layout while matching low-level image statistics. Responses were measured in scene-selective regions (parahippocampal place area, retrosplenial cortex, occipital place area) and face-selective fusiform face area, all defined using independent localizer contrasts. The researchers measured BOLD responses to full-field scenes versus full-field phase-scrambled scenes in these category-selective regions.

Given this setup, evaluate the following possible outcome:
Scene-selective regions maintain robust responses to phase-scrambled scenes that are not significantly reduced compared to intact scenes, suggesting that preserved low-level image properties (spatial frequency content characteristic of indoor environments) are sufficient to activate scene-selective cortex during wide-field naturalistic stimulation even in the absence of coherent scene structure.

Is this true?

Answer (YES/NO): NO